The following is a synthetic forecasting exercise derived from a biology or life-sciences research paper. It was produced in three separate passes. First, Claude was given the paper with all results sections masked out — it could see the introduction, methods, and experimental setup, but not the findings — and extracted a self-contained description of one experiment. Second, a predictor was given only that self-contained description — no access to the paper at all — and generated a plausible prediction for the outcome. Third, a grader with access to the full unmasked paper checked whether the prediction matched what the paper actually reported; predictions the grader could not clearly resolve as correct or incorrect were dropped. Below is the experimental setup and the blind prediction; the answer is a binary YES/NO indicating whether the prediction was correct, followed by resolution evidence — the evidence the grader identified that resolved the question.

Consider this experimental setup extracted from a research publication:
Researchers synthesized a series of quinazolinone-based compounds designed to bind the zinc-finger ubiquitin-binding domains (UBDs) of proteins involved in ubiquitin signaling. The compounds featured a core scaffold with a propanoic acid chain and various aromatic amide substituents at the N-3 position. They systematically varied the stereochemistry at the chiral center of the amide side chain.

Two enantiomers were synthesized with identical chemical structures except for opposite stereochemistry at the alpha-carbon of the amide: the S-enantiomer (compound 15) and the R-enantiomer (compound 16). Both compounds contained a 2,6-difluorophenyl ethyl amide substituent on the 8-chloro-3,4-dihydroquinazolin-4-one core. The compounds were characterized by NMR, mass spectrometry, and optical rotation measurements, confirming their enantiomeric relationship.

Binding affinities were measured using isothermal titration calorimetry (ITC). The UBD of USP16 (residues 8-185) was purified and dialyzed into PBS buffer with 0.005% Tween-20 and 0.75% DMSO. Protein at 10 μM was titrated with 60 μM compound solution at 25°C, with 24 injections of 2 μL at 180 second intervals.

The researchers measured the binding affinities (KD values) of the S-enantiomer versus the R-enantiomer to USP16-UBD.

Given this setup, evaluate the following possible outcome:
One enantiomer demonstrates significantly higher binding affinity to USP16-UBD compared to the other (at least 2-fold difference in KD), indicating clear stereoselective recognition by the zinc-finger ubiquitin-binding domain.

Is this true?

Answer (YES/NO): YES